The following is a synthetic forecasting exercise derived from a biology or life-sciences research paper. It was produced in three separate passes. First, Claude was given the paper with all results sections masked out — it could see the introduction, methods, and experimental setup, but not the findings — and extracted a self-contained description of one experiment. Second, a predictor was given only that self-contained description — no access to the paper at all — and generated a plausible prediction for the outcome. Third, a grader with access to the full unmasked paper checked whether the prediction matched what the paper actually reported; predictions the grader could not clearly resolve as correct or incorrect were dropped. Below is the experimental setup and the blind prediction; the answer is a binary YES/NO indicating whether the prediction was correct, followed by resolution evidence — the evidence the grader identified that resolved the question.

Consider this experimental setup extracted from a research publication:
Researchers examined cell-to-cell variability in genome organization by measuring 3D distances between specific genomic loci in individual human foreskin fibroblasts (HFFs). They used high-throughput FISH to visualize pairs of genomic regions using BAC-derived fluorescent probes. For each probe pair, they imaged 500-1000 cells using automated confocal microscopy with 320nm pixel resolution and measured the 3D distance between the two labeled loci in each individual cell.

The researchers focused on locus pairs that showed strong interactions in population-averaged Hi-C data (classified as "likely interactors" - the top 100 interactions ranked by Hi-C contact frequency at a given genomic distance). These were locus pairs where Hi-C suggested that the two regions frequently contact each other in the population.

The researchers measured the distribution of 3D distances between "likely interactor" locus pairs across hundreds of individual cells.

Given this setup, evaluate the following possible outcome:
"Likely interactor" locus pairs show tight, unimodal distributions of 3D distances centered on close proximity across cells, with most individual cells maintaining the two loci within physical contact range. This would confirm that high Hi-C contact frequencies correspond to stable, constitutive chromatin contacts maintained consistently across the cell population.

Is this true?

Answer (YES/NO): NO